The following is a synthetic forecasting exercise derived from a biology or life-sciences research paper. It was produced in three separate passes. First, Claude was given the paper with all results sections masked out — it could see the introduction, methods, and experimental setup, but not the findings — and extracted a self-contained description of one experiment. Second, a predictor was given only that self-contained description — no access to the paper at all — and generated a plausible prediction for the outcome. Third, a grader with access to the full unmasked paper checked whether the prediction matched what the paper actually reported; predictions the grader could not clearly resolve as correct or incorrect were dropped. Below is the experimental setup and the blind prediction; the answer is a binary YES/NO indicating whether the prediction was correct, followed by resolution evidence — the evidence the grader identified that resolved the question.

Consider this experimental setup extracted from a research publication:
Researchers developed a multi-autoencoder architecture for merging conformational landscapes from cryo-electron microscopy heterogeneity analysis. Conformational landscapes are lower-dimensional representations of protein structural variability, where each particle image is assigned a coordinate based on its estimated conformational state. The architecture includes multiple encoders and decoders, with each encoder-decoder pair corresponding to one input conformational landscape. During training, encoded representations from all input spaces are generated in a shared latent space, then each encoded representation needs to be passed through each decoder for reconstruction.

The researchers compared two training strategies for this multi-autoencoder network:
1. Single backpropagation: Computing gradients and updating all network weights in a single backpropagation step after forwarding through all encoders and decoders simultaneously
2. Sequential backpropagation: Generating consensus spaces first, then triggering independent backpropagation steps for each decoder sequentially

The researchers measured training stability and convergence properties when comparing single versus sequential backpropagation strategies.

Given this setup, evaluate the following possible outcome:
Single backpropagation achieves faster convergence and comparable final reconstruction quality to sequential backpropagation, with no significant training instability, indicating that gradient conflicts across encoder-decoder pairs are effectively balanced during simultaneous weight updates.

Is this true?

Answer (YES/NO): NO